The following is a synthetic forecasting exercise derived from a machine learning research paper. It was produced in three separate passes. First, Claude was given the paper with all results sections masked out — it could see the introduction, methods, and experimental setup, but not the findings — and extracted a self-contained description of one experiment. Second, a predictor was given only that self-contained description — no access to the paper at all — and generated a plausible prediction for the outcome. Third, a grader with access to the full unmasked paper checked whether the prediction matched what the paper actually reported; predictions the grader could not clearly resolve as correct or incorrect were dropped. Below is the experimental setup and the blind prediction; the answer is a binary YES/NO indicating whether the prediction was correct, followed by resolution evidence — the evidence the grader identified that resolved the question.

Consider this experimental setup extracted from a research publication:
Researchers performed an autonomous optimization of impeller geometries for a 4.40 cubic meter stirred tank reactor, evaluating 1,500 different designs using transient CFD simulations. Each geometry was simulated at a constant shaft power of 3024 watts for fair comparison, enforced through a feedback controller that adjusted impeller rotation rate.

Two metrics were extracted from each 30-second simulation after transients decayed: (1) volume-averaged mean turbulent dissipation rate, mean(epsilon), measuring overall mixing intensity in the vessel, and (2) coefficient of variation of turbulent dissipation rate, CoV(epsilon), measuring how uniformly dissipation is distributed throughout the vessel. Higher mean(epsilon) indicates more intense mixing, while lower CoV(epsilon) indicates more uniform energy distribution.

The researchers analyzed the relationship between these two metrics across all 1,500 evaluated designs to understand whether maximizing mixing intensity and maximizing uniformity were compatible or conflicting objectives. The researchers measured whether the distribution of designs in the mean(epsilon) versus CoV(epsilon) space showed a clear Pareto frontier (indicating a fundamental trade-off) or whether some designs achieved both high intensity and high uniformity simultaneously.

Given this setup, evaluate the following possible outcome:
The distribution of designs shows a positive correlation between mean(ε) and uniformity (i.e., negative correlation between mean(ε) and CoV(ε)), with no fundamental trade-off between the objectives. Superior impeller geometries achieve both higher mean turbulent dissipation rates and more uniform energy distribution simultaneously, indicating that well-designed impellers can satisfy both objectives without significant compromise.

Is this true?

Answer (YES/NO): NO